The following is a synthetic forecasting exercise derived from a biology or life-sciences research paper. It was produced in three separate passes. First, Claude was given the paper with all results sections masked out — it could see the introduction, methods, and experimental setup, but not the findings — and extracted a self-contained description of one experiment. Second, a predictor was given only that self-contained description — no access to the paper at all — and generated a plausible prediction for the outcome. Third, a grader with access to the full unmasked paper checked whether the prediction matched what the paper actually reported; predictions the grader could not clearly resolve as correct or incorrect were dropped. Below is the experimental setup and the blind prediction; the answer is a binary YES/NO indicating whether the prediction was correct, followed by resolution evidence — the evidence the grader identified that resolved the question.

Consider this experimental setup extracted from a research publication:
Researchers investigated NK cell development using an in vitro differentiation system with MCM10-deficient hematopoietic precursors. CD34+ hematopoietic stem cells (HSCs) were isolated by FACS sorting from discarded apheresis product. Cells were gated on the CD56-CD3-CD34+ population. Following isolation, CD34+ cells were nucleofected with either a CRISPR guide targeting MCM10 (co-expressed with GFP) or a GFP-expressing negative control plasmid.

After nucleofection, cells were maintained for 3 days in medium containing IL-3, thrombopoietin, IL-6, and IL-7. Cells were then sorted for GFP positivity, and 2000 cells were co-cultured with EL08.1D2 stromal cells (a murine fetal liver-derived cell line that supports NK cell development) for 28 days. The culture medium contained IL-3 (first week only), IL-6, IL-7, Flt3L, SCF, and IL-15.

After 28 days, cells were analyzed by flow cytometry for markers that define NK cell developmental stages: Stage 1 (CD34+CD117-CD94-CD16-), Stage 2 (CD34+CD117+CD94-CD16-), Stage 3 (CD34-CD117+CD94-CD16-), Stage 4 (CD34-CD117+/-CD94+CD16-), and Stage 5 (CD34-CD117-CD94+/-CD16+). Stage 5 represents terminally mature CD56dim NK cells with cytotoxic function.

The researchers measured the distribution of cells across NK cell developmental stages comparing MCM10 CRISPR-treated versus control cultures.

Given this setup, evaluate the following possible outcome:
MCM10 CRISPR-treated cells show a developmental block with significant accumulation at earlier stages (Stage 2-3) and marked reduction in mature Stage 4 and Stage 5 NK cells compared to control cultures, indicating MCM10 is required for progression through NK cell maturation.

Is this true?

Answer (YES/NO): YES